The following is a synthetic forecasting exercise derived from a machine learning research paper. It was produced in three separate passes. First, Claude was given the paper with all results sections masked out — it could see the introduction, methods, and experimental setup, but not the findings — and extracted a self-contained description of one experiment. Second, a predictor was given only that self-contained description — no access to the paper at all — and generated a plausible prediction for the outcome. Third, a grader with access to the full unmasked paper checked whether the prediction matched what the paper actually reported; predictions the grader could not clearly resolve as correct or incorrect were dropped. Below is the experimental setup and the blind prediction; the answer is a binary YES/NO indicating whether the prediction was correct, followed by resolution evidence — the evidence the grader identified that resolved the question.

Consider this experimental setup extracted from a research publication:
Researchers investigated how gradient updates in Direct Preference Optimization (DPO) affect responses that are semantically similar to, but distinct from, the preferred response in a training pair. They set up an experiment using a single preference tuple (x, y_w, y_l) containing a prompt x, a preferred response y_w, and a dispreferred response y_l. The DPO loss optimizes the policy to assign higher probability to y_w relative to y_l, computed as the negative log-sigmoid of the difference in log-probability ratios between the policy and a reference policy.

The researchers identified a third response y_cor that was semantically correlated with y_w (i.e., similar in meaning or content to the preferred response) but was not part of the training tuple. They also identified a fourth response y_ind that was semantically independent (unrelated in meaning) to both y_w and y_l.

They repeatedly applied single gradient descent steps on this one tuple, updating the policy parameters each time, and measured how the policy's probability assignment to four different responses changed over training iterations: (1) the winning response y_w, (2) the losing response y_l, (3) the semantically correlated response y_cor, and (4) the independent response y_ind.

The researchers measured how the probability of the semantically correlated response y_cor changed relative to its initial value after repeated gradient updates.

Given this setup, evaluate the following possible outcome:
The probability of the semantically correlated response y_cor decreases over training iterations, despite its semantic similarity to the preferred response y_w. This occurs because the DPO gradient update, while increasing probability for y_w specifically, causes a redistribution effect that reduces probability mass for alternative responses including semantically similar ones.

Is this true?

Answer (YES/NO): NO